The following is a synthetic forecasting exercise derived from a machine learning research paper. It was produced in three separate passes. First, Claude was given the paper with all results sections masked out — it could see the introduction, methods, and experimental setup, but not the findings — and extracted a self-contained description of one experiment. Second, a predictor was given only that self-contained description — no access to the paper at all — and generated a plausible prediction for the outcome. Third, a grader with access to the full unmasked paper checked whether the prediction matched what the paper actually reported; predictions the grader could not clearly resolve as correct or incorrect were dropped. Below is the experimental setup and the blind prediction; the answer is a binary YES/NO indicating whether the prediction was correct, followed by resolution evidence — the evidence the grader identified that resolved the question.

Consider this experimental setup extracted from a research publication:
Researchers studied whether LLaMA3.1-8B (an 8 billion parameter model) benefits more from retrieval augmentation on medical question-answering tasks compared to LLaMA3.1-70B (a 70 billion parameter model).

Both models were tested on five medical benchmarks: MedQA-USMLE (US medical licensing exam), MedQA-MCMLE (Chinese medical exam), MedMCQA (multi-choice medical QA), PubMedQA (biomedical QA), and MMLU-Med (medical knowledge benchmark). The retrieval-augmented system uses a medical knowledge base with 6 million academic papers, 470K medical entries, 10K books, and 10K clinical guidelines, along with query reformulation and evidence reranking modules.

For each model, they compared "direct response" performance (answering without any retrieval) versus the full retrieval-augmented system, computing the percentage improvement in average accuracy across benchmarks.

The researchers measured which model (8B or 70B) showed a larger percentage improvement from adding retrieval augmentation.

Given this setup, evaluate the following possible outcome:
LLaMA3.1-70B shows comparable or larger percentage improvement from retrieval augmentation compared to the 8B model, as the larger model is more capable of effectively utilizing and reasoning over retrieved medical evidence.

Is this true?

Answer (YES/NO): NO